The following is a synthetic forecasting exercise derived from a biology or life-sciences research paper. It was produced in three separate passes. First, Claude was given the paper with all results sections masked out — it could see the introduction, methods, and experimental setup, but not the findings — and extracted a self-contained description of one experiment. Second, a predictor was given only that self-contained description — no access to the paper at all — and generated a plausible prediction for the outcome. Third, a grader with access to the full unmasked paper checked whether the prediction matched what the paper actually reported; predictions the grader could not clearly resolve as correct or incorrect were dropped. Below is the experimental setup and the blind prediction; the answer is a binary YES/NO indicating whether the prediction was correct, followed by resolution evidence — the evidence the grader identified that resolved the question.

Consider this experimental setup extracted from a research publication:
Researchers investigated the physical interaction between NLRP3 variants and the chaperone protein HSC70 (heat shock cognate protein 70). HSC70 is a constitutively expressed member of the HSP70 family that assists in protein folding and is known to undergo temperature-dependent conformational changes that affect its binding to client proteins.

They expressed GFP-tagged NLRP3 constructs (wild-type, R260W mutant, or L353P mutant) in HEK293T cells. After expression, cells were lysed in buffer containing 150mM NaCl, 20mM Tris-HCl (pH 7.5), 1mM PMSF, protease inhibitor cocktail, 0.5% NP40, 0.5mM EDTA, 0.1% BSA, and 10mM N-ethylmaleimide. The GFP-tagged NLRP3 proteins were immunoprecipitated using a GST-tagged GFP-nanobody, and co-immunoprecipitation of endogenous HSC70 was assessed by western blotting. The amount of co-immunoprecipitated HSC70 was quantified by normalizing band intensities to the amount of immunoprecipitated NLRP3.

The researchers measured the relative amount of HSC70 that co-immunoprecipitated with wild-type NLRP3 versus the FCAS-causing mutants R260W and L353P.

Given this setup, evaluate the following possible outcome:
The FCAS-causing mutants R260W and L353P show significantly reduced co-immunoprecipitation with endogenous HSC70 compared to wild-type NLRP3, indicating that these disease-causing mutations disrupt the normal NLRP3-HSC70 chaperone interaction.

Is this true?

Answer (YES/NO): NO